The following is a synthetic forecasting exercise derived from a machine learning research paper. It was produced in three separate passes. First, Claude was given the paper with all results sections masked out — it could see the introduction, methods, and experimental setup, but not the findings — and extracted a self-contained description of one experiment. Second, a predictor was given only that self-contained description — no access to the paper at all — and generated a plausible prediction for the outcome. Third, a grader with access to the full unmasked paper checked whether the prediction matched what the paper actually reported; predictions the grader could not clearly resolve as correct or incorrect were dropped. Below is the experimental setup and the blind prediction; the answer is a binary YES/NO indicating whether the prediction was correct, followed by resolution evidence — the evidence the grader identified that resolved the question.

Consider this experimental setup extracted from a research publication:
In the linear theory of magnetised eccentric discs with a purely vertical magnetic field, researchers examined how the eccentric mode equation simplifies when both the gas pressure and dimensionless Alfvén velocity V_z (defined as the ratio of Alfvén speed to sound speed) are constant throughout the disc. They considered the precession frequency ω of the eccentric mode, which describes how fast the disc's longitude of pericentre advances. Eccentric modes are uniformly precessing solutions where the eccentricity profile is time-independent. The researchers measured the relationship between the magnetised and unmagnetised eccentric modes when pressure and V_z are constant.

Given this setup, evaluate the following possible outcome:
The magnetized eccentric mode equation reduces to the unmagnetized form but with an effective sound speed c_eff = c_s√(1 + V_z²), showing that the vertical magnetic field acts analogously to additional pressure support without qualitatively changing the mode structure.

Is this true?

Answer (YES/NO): NO